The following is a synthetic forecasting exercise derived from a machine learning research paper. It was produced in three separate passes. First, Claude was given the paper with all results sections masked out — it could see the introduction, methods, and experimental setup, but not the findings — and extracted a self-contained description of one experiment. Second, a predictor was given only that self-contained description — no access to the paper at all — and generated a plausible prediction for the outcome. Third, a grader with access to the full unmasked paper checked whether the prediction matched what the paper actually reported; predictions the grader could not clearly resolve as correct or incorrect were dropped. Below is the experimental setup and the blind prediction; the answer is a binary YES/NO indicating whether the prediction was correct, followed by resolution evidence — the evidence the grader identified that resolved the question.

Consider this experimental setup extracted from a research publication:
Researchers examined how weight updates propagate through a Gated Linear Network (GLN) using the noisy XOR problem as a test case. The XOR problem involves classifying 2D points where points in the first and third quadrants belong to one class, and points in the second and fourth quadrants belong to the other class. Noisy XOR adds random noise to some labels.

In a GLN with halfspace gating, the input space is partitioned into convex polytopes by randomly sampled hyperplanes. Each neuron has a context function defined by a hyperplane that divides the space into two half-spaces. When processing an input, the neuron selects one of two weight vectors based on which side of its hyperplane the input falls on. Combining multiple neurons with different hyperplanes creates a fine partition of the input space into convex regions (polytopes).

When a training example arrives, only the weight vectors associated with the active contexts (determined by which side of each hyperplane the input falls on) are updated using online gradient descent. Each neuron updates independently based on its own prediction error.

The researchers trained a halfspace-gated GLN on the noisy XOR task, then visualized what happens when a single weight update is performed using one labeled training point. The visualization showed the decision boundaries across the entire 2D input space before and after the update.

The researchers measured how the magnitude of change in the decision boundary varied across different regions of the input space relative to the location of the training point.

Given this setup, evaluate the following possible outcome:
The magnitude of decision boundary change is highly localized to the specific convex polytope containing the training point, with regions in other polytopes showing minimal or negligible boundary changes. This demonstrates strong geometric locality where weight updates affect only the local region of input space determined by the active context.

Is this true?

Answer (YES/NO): NO